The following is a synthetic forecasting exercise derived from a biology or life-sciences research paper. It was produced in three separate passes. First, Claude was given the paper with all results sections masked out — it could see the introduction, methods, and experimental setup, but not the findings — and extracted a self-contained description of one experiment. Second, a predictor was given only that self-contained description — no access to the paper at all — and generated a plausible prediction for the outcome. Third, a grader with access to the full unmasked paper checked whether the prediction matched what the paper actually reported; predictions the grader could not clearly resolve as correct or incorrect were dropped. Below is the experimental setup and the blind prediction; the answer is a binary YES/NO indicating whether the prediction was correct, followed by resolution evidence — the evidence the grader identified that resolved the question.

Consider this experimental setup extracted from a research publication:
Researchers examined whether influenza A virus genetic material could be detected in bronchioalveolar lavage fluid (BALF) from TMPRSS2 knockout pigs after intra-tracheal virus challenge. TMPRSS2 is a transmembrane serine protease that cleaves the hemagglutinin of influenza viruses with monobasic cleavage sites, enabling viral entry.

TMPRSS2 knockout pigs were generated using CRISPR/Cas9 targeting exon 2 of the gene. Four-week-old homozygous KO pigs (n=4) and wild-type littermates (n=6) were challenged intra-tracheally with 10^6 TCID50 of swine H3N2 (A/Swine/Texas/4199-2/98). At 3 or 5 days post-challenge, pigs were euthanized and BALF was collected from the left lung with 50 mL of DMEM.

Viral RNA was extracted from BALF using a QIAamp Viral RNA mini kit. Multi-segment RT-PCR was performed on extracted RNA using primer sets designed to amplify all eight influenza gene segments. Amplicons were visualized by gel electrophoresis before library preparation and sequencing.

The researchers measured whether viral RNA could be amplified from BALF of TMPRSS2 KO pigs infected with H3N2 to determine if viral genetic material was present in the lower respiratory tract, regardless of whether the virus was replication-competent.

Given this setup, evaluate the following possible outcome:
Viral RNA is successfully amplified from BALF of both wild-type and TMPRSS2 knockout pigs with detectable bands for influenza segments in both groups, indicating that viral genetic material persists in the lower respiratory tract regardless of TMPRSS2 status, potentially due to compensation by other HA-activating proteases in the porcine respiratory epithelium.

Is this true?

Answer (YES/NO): YES